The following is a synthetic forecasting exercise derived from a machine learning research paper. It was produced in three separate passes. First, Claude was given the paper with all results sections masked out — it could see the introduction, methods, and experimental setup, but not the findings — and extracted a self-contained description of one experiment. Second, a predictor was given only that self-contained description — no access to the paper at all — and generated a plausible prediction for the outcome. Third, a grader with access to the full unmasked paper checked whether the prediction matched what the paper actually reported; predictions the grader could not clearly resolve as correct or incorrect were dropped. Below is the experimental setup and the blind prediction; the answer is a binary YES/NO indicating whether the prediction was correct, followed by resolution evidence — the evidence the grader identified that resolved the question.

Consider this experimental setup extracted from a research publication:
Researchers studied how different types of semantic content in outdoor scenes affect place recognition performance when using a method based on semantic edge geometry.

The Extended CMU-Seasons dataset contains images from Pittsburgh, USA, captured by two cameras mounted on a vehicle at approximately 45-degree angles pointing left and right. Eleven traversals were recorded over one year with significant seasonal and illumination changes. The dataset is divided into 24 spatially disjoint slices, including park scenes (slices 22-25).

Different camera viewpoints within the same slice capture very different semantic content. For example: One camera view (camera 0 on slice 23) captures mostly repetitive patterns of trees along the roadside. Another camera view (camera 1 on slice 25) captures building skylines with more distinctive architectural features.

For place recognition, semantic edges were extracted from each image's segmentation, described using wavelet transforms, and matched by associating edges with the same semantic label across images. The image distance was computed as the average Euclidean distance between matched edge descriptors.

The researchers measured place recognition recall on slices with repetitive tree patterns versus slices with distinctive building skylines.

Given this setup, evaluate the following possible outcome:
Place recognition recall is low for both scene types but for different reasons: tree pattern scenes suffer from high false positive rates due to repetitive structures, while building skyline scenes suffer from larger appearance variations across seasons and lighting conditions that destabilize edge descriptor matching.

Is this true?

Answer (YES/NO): NO